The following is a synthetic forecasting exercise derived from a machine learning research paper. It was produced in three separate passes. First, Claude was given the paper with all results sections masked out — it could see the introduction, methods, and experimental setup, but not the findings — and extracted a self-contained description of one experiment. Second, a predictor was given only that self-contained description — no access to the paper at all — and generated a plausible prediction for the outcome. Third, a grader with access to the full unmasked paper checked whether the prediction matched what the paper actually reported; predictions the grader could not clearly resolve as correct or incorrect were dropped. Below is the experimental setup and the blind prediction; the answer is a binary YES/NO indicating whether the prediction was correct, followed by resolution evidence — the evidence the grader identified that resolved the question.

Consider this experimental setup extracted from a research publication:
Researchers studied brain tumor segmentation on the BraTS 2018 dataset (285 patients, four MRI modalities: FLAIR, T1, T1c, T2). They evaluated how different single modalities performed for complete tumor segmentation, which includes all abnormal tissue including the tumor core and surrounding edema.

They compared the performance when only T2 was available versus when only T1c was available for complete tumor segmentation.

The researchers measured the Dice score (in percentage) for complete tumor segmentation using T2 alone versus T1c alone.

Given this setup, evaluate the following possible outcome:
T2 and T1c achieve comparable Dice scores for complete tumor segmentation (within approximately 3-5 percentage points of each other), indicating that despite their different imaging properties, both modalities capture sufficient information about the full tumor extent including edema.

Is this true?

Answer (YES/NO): YES